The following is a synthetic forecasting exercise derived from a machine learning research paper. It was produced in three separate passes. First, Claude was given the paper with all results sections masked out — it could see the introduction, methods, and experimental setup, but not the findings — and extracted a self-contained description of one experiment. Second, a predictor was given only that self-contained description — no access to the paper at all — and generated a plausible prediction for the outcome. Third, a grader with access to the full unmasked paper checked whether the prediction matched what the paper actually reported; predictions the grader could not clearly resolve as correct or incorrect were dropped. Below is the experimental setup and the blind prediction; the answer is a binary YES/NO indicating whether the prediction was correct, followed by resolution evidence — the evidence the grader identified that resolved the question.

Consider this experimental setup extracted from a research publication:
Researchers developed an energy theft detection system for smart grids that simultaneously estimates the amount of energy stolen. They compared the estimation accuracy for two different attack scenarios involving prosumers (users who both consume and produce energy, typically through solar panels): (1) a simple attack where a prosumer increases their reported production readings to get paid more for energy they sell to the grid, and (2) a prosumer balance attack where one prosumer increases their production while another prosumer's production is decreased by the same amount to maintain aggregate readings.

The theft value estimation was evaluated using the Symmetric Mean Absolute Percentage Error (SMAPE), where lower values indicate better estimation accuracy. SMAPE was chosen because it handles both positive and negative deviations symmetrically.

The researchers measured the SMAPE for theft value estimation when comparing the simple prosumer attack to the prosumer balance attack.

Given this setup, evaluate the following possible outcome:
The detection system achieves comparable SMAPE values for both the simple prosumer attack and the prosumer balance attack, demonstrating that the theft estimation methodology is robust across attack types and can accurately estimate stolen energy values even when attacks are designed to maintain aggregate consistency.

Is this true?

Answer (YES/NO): NO